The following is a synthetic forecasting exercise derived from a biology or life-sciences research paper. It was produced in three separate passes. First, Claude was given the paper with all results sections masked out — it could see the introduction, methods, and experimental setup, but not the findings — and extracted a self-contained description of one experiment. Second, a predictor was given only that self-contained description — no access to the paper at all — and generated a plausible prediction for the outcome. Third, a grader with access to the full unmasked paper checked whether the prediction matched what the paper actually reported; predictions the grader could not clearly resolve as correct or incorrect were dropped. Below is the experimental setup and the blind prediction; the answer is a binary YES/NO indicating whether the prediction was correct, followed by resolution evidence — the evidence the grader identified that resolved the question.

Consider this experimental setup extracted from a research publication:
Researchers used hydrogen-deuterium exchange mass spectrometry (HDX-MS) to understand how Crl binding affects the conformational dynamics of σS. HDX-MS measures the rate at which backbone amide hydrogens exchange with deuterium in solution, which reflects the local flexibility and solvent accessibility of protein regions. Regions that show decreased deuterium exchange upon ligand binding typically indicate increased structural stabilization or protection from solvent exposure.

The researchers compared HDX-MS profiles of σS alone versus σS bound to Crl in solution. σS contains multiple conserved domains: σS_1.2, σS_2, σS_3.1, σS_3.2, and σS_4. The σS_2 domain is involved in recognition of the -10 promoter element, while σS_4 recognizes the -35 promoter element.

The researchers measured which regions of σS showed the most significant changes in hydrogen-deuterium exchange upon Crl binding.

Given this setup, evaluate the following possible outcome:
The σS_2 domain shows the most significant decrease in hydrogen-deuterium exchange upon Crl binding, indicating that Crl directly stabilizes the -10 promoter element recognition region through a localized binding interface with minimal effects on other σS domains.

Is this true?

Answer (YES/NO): NO